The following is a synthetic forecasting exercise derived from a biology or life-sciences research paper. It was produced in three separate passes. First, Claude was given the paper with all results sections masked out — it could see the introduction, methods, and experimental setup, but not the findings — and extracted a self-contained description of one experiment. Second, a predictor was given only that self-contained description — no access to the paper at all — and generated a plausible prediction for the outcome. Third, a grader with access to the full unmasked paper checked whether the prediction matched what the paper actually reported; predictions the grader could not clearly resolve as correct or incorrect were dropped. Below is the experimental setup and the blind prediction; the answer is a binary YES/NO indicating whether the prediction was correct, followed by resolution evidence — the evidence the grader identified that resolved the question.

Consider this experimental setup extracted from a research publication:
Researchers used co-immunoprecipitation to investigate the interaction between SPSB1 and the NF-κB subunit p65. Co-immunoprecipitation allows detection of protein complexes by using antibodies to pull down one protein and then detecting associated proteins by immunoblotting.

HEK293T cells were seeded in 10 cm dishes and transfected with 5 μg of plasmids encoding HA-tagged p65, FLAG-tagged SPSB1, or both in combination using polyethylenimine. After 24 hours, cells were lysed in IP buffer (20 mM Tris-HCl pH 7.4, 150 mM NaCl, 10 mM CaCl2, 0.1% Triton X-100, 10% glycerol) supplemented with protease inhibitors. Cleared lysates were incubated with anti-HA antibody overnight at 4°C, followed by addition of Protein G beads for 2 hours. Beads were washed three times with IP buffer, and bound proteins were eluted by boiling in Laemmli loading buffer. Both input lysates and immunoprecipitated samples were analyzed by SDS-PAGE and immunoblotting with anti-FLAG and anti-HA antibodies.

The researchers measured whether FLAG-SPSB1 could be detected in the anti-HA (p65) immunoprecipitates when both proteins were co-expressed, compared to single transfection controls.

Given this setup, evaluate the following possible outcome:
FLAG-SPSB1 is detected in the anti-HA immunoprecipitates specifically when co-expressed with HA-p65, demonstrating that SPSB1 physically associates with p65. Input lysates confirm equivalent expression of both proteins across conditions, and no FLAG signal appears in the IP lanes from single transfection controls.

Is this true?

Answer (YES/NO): YES